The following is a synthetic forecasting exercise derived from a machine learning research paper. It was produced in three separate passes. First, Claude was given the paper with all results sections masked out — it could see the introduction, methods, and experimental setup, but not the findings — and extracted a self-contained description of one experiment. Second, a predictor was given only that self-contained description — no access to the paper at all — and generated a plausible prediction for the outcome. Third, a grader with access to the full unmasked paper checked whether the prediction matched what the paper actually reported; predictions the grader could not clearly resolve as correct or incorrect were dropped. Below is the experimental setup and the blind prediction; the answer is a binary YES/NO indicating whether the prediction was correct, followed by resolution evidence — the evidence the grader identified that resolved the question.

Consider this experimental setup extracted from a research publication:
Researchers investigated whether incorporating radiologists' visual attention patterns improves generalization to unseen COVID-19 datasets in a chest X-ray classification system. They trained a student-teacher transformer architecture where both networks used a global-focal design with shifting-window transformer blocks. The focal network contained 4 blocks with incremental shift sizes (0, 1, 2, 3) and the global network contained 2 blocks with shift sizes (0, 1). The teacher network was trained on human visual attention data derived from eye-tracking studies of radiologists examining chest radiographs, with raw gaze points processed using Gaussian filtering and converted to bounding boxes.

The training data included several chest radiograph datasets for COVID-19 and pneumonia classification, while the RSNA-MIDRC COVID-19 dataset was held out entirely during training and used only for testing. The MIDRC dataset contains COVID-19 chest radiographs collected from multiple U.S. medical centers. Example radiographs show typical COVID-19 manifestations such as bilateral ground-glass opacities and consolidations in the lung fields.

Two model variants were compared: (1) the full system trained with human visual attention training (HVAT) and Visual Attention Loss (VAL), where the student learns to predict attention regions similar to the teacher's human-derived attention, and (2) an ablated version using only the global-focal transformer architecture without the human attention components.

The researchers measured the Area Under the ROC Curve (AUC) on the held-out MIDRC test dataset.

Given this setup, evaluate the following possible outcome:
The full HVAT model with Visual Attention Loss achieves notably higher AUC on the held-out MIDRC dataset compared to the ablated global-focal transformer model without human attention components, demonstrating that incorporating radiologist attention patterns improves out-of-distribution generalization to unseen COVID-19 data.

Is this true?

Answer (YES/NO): YES